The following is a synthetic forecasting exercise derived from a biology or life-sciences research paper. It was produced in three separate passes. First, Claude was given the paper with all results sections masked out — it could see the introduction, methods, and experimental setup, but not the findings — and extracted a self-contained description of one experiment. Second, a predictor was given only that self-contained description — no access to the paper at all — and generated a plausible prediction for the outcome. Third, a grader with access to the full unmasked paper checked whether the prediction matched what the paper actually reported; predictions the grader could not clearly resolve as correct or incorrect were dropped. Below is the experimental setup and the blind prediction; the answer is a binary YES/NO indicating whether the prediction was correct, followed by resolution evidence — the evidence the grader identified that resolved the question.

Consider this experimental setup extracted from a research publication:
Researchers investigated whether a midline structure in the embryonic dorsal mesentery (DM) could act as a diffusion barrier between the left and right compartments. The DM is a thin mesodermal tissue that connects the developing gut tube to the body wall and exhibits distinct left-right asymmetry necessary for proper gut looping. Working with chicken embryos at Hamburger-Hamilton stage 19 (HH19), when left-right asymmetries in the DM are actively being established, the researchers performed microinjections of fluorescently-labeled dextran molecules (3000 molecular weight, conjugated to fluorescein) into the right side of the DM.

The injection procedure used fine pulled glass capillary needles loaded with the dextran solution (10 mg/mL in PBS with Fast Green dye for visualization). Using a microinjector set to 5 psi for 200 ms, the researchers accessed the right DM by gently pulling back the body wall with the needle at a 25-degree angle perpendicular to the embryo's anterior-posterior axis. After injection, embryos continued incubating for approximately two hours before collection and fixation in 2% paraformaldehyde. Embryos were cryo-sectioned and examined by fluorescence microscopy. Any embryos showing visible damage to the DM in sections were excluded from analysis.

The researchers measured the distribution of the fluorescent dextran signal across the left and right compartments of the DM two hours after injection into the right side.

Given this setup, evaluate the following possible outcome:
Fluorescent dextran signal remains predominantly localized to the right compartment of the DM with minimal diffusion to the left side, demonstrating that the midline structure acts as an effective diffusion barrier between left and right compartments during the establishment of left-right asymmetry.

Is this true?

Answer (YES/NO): YES